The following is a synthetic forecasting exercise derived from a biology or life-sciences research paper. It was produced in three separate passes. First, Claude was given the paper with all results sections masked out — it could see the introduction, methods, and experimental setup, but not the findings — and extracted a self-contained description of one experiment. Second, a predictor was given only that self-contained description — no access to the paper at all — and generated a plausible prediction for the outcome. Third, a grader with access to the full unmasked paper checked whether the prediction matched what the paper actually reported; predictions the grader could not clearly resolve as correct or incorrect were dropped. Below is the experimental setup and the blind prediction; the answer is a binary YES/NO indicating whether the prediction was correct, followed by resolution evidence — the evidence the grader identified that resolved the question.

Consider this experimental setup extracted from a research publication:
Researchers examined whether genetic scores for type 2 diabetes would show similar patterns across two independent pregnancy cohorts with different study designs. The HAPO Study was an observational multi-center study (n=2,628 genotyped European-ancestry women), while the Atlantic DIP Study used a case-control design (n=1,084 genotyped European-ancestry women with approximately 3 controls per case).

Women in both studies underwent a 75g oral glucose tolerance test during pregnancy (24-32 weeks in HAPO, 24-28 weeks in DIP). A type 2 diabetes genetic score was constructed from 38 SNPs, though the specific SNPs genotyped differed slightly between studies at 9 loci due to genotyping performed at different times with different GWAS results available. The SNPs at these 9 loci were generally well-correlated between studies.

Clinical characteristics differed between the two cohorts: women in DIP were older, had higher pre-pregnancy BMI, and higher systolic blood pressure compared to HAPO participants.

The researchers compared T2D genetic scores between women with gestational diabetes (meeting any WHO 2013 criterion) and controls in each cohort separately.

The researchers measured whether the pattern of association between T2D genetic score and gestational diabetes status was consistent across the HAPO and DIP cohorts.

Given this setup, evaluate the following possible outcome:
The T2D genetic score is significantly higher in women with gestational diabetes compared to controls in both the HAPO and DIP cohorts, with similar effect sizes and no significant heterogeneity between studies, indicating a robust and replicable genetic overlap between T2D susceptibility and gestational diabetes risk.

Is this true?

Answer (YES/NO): NO